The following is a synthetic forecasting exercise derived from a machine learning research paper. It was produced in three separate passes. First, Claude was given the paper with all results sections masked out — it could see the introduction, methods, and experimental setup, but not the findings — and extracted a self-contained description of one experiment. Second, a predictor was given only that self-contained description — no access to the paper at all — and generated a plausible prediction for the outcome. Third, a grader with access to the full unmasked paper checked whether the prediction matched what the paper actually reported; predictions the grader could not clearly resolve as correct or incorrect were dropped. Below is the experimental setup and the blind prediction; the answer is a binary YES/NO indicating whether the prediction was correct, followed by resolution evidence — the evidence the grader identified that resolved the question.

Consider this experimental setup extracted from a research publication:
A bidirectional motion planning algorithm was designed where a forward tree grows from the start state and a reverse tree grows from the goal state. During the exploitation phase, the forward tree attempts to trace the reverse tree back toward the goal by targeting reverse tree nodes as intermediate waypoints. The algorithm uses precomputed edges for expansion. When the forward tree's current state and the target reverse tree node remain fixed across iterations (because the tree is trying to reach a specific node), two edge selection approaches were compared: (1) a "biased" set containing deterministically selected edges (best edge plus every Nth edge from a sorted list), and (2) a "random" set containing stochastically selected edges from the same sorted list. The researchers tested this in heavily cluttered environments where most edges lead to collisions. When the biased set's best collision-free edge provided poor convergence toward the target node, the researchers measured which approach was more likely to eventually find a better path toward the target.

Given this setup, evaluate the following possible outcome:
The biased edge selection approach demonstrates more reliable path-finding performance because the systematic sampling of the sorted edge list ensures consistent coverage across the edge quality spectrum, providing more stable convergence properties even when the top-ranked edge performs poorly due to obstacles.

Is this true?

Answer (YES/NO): NO